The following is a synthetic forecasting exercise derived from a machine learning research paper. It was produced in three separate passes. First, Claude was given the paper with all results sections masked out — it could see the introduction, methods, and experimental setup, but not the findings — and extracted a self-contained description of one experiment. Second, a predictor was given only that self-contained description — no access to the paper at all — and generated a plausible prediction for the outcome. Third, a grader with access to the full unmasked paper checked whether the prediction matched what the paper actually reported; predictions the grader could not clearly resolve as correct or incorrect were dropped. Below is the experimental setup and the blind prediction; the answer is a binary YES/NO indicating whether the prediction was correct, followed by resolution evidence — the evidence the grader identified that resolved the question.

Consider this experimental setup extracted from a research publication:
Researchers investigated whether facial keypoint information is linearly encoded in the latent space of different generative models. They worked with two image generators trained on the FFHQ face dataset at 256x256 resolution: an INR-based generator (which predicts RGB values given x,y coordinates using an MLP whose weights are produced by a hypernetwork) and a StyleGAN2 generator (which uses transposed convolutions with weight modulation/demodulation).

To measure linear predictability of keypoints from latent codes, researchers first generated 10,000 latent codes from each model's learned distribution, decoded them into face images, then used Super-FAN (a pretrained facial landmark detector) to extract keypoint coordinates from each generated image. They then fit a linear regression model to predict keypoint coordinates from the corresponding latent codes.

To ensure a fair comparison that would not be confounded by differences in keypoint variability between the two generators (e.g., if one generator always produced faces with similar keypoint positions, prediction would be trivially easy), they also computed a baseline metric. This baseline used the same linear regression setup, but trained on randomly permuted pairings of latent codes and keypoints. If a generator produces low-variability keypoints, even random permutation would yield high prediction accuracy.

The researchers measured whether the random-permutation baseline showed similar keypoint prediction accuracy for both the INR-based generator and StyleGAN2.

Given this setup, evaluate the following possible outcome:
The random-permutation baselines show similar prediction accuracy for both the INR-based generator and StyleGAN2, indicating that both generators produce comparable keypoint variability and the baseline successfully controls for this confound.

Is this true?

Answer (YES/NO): YES